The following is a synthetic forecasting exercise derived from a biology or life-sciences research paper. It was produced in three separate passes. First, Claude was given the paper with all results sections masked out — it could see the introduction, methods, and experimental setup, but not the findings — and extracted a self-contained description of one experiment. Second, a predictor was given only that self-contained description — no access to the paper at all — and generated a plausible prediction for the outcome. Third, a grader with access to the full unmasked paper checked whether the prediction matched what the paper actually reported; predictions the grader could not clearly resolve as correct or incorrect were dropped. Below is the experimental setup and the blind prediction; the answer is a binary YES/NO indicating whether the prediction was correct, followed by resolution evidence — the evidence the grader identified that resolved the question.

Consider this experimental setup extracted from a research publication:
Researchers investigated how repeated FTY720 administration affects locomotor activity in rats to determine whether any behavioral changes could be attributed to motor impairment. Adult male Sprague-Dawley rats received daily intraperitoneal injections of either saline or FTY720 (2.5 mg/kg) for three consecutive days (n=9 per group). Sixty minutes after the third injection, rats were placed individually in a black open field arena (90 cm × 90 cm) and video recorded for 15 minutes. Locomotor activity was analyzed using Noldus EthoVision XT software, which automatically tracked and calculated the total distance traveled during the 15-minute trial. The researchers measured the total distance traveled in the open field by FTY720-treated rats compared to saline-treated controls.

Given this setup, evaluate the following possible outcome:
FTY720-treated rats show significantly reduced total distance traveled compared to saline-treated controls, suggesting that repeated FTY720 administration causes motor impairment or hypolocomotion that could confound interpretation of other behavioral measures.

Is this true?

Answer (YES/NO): NO